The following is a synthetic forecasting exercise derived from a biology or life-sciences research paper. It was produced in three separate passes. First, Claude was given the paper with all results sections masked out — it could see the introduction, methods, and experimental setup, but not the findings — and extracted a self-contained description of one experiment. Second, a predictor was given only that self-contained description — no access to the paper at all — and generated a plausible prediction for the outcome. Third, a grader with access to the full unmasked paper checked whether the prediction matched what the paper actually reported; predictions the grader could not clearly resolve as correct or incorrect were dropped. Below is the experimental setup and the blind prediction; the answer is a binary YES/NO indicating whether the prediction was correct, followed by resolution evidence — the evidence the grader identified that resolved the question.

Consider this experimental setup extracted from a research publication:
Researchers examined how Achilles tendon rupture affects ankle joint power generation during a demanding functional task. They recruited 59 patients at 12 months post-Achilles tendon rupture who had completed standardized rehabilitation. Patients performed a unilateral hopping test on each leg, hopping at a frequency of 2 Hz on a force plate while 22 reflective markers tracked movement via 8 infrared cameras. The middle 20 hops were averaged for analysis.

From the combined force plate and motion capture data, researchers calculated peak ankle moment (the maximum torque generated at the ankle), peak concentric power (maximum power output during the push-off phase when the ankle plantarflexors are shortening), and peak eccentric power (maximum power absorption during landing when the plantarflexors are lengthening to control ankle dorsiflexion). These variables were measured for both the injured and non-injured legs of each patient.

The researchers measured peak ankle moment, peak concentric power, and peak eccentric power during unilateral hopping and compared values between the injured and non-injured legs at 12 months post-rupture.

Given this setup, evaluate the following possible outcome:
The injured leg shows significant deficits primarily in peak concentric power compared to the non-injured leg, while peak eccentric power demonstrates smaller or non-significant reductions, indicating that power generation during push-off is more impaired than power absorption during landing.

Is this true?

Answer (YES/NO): NO